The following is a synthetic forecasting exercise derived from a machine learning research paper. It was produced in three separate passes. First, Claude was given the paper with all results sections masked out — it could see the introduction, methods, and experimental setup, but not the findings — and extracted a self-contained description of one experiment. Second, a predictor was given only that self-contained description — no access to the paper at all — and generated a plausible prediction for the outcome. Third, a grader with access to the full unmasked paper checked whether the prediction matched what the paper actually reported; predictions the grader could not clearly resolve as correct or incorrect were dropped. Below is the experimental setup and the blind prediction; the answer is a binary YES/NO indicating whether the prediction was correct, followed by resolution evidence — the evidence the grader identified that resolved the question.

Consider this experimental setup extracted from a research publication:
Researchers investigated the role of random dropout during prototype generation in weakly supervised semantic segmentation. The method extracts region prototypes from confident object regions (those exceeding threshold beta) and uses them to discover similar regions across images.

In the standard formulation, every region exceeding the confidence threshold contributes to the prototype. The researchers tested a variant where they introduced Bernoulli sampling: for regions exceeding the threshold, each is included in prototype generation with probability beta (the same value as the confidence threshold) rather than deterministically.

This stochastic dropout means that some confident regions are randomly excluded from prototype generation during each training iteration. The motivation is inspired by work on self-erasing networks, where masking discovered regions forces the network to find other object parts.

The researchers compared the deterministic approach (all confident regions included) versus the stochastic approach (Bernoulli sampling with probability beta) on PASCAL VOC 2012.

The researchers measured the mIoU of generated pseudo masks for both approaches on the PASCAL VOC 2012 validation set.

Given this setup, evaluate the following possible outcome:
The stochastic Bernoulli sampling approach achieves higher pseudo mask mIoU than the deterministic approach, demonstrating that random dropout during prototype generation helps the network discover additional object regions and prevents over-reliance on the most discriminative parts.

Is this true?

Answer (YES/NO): YES